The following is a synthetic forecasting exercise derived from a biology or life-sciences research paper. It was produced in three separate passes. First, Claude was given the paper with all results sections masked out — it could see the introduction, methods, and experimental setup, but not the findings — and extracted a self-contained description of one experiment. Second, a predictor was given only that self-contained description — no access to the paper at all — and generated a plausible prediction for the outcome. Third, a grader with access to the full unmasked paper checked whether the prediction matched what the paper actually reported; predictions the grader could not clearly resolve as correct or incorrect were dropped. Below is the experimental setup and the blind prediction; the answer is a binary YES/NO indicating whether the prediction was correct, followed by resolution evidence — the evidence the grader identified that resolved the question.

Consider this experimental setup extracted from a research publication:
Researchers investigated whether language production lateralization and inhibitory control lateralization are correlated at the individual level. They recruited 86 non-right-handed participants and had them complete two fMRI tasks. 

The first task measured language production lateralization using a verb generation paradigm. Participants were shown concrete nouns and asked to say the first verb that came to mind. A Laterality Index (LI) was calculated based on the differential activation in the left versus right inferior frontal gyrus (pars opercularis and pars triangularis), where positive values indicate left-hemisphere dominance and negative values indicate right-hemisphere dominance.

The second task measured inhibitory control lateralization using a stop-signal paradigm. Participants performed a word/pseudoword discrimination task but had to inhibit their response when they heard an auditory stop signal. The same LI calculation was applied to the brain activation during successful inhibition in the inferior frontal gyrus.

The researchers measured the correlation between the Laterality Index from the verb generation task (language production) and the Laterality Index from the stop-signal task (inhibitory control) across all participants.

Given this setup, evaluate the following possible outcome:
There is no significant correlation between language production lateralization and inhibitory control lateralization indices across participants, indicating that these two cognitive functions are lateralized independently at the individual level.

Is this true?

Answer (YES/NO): NO